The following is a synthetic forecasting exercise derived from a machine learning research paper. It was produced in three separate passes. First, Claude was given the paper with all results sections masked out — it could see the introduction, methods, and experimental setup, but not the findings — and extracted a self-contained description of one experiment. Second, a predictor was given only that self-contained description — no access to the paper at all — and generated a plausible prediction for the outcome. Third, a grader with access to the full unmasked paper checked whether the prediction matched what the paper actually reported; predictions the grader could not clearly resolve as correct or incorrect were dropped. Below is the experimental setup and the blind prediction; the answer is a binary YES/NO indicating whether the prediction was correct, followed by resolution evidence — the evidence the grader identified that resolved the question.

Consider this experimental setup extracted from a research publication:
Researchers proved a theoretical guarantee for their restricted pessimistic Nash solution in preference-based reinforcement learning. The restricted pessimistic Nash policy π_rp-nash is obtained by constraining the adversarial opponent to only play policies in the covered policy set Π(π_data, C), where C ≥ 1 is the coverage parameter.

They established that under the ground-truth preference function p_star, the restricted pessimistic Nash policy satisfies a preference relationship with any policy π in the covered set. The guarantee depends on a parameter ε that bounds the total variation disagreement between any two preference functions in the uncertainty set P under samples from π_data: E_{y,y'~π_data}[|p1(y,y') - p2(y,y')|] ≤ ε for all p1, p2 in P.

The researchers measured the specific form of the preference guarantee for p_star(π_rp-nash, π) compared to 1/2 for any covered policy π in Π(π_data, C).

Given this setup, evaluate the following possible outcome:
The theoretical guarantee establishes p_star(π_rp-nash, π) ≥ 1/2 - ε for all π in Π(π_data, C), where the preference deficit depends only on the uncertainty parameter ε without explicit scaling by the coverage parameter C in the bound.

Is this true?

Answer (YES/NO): NO